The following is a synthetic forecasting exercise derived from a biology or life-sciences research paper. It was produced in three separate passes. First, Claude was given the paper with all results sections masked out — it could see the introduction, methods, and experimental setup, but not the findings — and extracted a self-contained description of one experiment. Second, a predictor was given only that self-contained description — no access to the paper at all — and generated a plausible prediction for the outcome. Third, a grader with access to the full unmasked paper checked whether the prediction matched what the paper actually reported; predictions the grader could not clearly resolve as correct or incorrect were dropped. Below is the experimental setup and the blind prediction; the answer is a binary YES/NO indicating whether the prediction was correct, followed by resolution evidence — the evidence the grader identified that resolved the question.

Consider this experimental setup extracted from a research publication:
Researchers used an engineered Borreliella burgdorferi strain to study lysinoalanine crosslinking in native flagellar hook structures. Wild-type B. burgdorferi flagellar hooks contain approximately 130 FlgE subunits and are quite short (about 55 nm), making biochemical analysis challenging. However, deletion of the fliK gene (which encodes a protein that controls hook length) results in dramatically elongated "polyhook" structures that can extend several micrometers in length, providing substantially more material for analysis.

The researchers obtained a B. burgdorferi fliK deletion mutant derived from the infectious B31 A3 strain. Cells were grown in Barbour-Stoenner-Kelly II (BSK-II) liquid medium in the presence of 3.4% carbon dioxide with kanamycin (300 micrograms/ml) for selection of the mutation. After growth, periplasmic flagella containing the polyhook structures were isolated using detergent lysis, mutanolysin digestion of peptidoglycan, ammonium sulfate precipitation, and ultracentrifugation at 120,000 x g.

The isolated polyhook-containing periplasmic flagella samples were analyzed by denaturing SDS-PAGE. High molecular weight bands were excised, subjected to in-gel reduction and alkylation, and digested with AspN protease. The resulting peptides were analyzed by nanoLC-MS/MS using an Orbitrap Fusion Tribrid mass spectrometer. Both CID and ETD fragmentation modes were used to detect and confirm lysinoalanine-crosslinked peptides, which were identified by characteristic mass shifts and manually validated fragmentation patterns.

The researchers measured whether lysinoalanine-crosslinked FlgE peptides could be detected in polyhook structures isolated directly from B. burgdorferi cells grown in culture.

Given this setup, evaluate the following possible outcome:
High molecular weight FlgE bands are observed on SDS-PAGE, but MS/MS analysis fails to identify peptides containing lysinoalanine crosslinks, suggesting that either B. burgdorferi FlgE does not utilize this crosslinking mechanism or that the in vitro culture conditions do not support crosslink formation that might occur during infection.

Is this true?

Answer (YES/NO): NO